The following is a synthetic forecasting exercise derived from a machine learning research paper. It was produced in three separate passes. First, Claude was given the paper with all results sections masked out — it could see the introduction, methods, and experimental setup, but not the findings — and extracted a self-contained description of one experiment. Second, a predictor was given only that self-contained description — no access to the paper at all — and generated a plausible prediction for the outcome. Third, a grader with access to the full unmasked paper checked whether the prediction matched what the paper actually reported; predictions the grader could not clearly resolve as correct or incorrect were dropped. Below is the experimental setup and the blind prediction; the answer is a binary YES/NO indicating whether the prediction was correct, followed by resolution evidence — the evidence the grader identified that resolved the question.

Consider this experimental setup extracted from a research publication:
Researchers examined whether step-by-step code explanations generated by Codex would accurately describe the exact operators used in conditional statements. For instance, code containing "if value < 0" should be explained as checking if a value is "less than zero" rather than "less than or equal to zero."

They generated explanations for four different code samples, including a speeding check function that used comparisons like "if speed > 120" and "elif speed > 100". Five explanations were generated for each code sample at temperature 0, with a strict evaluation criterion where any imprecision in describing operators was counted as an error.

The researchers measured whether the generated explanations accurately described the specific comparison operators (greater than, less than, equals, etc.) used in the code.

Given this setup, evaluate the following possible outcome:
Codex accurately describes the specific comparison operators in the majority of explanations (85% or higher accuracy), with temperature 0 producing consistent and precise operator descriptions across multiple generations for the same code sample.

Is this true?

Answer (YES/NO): NO